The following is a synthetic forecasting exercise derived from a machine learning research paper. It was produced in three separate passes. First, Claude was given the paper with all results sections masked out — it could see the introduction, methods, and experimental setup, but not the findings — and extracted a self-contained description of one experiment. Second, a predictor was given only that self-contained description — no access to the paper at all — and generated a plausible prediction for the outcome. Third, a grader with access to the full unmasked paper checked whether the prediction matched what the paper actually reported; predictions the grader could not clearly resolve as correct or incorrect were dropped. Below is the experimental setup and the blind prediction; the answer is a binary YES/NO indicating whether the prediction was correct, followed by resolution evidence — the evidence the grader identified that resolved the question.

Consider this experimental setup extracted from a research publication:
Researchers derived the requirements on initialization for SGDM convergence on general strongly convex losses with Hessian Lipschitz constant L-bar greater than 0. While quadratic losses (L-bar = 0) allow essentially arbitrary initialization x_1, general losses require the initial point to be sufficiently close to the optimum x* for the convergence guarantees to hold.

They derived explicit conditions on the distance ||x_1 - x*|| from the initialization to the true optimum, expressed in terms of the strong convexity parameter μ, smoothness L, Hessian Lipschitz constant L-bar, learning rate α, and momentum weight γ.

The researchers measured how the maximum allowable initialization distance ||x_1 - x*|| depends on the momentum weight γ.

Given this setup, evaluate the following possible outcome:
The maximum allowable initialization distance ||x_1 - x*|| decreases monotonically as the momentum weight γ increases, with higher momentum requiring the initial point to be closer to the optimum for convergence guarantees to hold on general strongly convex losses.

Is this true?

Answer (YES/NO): NO